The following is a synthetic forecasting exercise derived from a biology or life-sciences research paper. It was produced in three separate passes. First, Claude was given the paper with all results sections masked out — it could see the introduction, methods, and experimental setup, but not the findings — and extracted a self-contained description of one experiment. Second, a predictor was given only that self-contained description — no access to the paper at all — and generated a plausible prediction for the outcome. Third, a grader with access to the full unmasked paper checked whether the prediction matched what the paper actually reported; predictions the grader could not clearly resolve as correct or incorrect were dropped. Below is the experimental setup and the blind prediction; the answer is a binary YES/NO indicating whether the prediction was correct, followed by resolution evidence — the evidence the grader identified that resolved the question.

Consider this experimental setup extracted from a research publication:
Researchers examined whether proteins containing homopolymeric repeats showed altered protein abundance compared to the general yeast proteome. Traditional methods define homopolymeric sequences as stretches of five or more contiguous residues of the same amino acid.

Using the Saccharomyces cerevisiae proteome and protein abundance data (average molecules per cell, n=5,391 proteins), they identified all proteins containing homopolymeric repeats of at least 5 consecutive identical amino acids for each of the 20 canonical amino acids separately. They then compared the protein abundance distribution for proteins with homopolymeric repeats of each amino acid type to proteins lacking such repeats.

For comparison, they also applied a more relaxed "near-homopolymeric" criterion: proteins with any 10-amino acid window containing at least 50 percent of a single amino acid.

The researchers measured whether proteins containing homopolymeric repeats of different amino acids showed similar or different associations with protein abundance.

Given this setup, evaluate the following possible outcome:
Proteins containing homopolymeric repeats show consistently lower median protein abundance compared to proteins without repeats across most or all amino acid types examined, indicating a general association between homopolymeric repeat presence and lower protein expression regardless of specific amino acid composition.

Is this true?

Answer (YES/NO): NO